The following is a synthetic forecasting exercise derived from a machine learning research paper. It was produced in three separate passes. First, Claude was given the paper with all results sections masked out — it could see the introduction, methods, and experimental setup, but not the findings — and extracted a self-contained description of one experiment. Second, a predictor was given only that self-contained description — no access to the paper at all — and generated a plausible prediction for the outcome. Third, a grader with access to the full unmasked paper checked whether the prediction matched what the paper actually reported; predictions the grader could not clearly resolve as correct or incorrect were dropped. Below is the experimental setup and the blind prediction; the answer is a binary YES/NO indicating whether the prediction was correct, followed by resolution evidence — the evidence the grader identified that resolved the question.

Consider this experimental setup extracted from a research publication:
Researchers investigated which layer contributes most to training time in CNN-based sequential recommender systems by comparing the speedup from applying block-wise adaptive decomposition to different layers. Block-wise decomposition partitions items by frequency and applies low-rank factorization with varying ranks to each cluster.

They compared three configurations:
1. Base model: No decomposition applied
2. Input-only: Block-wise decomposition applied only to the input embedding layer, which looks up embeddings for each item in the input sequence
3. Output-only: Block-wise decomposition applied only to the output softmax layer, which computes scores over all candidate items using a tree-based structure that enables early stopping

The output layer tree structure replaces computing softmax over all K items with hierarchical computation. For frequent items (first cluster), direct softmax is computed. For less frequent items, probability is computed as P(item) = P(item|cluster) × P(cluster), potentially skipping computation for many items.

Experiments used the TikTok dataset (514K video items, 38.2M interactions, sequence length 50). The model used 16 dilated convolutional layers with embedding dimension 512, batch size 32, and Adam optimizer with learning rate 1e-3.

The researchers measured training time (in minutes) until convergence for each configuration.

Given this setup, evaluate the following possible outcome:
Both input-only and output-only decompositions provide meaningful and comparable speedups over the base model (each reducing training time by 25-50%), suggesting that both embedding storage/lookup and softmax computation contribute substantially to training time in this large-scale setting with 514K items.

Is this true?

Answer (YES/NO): NO